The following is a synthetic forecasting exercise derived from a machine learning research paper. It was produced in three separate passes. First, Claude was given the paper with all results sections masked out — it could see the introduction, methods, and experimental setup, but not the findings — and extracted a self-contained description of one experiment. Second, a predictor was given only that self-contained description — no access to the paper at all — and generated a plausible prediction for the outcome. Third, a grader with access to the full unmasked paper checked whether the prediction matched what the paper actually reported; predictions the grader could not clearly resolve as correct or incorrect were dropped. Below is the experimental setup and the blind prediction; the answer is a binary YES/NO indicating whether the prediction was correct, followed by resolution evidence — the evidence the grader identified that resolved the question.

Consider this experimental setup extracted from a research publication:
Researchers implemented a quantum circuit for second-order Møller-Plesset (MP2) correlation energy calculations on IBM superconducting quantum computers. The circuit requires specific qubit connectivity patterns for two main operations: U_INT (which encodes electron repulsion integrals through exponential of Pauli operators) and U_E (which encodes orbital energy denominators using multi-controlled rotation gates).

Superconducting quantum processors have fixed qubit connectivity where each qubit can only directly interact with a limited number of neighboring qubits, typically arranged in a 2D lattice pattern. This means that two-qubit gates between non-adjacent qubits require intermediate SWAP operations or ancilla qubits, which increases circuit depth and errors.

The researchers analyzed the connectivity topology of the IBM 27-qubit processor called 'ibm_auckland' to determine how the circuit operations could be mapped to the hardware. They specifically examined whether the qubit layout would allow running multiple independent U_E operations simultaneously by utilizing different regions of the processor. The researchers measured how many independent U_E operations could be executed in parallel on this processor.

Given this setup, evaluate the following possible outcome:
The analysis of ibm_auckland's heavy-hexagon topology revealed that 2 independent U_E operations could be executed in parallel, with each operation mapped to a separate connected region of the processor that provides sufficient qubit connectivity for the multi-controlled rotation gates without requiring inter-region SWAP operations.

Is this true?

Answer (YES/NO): NO